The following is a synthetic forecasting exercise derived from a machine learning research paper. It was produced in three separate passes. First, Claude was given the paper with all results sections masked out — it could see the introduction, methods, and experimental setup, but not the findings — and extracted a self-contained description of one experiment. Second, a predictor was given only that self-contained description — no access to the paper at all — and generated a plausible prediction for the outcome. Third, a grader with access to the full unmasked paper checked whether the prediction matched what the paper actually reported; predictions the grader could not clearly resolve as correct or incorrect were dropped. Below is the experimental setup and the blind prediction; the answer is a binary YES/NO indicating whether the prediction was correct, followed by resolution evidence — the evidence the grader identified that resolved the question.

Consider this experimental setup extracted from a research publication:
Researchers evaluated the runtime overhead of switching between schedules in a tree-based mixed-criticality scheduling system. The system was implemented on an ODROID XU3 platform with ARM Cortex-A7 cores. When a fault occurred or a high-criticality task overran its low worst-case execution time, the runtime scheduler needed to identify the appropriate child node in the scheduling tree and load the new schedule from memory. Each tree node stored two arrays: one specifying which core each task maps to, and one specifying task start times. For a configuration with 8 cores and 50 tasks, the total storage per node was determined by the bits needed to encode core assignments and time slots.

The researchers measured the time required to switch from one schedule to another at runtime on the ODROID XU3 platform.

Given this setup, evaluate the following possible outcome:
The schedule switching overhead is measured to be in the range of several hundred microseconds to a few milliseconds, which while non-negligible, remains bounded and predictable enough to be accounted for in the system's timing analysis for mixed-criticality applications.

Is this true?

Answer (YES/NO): NO